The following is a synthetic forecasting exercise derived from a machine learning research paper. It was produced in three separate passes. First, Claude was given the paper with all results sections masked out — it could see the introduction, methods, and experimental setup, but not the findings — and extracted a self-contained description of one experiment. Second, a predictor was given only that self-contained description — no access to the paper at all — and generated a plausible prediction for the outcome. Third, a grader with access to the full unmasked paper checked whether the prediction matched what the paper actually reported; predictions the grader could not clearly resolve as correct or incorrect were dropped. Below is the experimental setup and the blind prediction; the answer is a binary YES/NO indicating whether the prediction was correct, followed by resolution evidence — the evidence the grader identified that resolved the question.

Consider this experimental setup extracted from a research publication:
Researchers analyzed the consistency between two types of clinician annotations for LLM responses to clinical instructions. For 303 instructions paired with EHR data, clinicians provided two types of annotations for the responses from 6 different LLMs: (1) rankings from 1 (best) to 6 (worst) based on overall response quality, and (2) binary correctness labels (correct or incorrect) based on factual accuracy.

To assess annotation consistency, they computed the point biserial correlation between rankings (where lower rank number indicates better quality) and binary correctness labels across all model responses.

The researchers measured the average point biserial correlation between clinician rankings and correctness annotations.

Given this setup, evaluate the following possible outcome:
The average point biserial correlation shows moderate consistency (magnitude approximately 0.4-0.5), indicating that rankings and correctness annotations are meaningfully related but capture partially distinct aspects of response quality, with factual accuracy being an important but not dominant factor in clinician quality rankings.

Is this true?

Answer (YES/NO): NO